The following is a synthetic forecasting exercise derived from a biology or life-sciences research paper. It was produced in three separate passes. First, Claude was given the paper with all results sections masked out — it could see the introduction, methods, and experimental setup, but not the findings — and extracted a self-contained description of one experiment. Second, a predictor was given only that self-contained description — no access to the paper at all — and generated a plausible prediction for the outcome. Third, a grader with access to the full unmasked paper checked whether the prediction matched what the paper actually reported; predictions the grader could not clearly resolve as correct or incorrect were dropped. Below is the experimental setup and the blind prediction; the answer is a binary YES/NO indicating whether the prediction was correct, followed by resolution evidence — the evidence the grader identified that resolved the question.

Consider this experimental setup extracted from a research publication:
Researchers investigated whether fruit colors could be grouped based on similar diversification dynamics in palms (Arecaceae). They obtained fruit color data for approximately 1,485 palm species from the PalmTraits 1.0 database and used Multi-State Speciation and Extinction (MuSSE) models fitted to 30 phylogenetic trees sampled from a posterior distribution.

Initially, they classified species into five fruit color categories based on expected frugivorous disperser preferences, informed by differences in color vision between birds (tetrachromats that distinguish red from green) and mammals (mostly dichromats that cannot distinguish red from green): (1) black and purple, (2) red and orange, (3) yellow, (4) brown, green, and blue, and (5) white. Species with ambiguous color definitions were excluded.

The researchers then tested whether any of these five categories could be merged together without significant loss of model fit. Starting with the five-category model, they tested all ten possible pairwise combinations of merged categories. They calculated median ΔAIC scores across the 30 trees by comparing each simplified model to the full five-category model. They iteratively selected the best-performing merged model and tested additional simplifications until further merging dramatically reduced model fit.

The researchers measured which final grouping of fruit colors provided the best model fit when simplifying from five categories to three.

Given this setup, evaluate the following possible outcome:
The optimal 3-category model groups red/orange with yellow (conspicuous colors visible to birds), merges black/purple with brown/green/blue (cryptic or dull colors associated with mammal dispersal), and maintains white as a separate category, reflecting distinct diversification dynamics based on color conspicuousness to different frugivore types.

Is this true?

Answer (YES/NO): NO